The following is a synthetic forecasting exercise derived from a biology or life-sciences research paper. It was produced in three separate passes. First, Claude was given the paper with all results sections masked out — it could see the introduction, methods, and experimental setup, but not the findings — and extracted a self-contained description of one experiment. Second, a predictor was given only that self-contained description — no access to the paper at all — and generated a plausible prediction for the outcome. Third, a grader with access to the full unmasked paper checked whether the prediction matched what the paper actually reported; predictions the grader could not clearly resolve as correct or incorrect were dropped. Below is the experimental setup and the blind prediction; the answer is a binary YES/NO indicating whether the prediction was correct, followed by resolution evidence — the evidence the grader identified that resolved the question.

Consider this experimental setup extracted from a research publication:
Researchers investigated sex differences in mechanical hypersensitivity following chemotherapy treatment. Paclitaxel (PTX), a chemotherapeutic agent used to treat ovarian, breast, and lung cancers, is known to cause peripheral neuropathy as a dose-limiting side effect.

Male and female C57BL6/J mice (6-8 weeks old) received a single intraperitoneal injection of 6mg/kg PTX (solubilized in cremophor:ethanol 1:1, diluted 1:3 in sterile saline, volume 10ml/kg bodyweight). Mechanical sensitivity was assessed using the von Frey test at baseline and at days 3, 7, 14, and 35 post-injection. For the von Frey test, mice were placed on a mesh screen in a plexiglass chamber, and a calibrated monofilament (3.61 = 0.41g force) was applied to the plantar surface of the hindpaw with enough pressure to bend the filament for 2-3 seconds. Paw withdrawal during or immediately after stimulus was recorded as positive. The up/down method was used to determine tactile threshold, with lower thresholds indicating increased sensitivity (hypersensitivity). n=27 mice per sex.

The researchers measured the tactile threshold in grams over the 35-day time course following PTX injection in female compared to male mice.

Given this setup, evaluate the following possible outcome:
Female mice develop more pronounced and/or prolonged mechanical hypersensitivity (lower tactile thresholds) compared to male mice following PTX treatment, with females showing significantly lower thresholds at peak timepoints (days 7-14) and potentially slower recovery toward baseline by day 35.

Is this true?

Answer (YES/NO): NO